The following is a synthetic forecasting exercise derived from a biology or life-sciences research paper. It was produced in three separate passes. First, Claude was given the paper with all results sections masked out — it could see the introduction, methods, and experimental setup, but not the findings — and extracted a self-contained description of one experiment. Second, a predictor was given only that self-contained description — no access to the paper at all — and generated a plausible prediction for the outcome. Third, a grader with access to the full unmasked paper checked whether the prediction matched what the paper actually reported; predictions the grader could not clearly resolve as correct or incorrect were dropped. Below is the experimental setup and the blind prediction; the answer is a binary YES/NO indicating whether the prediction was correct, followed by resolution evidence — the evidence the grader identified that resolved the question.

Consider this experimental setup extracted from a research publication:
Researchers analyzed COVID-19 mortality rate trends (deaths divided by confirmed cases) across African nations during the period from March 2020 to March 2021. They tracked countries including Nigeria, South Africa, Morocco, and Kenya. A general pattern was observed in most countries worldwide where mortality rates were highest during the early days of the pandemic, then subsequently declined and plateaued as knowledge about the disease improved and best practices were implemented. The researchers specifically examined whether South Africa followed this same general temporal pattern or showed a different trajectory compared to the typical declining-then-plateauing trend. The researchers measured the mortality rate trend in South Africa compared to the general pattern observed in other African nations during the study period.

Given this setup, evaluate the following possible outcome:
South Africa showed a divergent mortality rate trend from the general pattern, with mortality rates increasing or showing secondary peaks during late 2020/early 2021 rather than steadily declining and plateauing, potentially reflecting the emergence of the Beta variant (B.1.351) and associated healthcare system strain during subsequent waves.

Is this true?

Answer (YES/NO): YES